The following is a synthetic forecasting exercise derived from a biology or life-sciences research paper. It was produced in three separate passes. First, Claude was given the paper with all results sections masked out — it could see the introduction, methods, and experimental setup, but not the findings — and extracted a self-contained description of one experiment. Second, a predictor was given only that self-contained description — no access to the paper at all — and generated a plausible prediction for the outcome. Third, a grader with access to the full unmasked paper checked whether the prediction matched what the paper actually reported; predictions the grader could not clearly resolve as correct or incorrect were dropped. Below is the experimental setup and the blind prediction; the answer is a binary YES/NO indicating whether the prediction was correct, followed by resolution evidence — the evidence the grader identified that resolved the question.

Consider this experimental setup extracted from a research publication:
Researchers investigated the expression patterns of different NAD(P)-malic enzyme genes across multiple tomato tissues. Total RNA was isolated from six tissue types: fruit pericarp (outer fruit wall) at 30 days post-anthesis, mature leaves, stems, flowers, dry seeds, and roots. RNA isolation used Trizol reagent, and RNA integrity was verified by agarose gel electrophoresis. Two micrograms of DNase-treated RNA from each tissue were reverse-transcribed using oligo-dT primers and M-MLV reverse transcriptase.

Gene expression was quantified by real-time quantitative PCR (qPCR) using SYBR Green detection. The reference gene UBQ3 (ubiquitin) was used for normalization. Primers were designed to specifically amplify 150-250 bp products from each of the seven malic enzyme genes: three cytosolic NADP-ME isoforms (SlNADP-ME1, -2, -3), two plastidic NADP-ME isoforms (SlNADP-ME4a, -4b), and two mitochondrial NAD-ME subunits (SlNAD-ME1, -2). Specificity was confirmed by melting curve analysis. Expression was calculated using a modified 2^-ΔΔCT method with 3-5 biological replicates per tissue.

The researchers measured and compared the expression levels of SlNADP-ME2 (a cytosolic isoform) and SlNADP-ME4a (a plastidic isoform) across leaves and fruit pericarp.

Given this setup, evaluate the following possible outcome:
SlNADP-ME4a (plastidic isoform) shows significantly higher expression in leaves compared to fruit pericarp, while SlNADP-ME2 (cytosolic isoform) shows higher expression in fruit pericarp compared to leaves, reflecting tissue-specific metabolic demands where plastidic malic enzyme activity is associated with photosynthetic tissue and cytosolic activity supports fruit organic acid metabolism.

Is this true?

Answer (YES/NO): NO